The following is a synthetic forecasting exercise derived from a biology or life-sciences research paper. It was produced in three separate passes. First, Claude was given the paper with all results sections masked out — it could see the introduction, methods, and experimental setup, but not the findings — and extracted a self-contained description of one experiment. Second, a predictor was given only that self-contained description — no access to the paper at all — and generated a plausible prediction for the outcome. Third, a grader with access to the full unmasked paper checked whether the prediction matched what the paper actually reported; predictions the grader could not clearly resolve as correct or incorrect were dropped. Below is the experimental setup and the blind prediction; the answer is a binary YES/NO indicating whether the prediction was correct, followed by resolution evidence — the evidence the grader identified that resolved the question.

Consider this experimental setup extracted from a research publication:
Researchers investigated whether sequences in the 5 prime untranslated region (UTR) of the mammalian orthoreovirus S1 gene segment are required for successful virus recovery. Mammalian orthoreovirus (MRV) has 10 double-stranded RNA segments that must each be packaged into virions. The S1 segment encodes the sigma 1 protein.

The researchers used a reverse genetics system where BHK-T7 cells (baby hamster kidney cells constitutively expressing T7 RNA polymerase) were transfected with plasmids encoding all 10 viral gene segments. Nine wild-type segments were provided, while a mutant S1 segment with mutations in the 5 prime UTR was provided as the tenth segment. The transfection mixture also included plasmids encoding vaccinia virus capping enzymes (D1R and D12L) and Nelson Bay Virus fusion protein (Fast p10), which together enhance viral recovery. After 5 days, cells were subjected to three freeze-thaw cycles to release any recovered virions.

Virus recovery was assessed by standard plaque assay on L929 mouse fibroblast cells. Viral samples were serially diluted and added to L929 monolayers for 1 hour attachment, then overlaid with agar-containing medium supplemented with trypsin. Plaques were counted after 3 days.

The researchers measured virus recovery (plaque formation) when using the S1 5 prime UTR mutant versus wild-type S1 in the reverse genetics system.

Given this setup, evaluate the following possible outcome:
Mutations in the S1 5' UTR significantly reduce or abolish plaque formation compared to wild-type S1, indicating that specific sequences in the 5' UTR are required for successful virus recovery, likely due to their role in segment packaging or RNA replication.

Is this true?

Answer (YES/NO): YES